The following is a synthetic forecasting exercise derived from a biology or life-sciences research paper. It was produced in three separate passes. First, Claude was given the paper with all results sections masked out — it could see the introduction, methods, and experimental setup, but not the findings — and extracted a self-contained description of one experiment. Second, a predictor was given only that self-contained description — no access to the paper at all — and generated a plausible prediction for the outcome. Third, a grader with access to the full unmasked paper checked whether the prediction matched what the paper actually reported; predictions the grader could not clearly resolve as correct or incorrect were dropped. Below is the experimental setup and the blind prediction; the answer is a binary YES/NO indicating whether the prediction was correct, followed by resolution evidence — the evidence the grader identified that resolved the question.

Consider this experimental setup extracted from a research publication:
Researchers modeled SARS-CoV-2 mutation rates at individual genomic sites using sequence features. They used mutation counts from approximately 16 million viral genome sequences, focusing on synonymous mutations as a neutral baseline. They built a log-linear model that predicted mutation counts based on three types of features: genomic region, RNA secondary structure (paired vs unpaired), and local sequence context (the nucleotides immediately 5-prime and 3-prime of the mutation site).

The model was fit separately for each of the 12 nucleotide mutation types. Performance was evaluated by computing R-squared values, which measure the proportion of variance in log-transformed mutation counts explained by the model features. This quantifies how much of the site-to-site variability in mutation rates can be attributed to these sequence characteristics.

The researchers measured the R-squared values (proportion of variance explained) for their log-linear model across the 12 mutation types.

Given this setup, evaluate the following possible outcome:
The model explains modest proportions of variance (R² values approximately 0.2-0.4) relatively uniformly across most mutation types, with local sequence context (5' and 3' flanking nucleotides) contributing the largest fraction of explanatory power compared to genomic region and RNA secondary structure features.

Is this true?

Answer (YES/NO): NO